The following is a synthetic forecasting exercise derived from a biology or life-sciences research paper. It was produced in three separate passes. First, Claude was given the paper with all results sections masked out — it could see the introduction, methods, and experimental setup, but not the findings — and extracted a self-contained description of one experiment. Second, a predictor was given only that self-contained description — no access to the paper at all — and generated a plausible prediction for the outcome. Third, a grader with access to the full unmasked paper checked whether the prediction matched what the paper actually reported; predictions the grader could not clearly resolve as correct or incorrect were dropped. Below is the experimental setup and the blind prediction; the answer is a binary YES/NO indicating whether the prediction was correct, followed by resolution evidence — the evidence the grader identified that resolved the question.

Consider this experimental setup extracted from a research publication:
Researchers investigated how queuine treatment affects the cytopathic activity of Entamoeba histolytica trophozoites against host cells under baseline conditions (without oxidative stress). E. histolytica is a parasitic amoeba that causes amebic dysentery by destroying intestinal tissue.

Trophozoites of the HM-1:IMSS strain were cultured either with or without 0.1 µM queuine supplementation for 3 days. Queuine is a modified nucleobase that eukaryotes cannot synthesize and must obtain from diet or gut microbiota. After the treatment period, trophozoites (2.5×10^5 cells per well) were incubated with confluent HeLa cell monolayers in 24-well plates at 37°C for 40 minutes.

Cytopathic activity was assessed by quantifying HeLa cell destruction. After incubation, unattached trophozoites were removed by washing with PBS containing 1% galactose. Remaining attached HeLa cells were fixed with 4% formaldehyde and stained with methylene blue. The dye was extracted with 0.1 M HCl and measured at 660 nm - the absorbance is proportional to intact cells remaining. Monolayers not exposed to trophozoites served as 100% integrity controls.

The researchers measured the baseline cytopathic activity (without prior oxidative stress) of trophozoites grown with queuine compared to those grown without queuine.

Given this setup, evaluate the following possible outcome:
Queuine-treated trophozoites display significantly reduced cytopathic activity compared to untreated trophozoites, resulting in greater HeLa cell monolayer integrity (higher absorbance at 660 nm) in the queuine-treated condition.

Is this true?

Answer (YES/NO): YES